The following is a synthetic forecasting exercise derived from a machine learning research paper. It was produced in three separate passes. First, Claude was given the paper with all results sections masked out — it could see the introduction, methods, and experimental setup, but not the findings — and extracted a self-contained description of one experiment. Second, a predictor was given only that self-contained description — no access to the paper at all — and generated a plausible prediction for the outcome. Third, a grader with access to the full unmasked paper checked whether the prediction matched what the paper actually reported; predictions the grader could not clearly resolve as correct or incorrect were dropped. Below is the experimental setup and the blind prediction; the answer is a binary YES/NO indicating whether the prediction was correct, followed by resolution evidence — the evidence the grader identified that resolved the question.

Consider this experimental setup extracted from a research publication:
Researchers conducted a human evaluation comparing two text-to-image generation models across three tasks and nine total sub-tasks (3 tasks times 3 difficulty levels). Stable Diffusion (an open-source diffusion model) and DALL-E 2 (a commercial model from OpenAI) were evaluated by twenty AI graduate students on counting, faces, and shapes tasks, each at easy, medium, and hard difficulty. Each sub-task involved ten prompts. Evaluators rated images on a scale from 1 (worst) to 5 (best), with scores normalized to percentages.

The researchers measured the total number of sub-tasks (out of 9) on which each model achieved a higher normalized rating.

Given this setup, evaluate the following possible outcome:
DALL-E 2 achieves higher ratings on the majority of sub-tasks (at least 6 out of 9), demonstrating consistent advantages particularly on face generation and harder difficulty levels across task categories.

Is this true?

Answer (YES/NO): YES